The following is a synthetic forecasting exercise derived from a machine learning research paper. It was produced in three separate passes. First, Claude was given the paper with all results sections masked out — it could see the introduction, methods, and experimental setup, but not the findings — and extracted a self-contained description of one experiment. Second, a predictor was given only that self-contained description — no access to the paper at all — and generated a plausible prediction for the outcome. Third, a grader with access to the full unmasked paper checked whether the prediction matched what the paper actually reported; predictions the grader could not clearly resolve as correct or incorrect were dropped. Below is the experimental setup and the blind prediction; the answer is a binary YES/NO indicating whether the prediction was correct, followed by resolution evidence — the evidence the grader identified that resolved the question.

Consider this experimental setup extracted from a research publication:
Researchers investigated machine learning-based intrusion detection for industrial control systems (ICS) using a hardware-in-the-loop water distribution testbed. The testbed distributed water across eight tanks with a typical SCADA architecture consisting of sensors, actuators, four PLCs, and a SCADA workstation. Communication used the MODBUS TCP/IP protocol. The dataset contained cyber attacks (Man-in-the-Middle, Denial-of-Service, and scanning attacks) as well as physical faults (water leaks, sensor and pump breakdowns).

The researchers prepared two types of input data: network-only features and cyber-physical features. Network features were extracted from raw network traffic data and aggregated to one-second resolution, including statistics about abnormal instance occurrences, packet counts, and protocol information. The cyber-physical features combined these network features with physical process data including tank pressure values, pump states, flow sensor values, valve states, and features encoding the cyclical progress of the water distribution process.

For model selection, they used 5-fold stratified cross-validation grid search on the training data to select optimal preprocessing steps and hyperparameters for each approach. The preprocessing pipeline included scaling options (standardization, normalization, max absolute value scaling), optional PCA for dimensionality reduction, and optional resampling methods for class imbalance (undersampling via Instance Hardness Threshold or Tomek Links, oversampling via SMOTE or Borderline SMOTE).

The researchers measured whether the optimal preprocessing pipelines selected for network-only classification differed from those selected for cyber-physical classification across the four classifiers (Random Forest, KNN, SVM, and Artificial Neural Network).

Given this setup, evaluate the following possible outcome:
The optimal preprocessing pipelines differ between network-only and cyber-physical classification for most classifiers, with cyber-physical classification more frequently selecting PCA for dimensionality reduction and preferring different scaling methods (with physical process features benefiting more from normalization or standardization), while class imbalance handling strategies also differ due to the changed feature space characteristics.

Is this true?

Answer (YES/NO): NO